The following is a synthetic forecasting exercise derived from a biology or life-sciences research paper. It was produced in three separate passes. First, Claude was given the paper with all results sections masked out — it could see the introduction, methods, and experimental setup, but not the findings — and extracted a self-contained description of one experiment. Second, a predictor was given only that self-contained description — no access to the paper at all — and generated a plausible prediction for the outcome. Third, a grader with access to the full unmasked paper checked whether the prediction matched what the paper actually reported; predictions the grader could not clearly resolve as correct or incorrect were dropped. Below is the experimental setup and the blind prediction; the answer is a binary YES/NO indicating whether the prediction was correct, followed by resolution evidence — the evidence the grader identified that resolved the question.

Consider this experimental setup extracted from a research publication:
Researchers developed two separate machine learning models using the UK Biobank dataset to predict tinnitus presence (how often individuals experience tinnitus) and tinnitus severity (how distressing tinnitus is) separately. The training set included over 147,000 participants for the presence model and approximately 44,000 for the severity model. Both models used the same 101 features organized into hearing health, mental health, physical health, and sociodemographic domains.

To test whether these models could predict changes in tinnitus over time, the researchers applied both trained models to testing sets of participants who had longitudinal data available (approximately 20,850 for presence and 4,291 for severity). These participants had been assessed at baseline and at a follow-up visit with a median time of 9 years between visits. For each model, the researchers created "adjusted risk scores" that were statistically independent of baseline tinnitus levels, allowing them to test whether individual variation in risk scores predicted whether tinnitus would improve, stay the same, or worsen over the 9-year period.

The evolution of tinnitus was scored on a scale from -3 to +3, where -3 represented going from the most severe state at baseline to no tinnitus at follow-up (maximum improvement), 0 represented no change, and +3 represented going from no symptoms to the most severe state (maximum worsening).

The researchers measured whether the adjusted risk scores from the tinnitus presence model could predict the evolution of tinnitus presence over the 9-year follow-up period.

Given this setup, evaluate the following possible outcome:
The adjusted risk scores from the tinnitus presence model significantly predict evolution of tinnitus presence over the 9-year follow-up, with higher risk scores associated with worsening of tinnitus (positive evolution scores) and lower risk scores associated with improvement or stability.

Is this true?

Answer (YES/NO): NO